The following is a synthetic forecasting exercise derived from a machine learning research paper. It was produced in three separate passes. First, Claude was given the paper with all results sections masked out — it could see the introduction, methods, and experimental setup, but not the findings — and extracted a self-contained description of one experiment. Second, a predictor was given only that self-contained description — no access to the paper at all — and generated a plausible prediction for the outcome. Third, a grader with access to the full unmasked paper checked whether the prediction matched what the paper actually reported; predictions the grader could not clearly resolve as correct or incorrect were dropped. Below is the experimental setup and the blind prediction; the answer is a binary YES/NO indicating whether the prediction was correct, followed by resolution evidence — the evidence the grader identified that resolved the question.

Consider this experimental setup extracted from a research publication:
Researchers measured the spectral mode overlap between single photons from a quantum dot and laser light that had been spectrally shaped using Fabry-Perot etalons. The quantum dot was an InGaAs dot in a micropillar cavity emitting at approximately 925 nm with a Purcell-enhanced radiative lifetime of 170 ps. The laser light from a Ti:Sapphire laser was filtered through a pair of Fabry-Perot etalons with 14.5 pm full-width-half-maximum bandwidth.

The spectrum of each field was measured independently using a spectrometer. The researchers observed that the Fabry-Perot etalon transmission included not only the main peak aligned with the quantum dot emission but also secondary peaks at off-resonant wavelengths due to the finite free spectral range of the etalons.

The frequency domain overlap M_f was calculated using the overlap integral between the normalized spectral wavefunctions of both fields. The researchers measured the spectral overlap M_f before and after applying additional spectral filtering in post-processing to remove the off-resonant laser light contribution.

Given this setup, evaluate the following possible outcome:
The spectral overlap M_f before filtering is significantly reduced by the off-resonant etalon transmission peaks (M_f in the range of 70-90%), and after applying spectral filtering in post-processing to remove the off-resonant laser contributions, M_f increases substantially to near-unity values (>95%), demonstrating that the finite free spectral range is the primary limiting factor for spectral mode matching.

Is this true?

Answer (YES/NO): NO